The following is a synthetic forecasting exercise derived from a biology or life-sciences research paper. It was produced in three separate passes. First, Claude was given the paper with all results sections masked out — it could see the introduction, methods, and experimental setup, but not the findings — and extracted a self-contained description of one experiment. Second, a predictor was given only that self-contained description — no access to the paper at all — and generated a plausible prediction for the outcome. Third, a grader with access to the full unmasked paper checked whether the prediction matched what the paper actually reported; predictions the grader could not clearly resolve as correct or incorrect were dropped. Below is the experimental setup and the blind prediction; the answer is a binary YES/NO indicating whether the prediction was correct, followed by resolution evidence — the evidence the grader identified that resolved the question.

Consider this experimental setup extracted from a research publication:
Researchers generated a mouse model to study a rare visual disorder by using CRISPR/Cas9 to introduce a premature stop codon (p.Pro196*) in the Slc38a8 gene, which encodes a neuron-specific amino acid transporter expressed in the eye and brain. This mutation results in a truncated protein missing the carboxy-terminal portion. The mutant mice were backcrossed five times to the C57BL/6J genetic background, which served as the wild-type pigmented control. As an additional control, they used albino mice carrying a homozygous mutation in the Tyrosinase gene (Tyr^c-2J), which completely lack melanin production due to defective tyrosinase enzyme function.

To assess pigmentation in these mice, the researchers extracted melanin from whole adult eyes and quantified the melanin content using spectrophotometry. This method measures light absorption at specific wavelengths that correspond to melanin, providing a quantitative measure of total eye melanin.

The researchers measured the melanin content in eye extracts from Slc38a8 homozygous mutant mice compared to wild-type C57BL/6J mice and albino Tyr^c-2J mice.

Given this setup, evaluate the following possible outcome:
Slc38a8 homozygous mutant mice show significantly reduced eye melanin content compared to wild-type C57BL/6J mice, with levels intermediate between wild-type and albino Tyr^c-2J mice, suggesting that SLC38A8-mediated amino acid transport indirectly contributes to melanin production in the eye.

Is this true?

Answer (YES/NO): NO